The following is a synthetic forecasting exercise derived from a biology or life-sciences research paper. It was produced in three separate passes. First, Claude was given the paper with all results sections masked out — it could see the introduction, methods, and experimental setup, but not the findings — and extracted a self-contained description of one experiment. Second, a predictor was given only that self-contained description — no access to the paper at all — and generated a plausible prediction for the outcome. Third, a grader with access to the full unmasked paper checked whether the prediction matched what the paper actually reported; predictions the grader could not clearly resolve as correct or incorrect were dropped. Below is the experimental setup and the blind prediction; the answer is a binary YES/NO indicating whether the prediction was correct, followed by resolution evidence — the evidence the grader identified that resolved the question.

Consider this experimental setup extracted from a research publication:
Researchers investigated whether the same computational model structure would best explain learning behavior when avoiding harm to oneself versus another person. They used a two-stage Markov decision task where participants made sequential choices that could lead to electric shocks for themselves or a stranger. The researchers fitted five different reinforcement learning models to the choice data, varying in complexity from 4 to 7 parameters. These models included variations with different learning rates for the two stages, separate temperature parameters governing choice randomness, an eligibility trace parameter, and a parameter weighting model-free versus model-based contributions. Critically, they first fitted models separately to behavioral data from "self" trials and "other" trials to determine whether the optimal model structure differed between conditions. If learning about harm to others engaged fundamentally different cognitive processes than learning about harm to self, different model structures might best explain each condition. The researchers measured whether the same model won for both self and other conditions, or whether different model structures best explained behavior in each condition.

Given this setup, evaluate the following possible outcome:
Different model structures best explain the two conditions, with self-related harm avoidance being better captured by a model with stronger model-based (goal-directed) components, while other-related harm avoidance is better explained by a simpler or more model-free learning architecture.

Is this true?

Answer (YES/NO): NO